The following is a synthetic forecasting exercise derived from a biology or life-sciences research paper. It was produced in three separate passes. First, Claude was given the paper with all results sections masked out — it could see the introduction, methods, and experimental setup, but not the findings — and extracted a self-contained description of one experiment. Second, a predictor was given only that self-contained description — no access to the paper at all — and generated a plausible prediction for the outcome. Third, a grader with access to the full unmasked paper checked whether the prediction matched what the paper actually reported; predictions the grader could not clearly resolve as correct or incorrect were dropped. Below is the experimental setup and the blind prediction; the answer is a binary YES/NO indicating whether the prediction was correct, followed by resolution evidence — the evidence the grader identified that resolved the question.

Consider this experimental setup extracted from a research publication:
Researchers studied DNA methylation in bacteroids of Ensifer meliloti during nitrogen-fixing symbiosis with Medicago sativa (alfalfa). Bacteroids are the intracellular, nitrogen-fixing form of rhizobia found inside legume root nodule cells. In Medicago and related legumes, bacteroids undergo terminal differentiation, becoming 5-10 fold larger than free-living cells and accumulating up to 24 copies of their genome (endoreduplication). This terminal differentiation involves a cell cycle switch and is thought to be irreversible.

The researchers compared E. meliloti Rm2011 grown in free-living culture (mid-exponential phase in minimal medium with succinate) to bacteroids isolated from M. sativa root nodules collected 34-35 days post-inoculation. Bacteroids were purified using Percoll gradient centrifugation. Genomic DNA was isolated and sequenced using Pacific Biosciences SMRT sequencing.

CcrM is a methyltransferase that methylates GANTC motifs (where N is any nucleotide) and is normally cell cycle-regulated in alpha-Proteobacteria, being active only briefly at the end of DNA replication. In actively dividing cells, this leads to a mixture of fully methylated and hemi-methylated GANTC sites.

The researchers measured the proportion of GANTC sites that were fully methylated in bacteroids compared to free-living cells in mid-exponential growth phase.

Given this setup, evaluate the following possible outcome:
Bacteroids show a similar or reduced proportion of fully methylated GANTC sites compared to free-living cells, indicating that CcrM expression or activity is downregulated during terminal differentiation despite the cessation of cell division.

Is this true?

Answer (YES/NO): NO